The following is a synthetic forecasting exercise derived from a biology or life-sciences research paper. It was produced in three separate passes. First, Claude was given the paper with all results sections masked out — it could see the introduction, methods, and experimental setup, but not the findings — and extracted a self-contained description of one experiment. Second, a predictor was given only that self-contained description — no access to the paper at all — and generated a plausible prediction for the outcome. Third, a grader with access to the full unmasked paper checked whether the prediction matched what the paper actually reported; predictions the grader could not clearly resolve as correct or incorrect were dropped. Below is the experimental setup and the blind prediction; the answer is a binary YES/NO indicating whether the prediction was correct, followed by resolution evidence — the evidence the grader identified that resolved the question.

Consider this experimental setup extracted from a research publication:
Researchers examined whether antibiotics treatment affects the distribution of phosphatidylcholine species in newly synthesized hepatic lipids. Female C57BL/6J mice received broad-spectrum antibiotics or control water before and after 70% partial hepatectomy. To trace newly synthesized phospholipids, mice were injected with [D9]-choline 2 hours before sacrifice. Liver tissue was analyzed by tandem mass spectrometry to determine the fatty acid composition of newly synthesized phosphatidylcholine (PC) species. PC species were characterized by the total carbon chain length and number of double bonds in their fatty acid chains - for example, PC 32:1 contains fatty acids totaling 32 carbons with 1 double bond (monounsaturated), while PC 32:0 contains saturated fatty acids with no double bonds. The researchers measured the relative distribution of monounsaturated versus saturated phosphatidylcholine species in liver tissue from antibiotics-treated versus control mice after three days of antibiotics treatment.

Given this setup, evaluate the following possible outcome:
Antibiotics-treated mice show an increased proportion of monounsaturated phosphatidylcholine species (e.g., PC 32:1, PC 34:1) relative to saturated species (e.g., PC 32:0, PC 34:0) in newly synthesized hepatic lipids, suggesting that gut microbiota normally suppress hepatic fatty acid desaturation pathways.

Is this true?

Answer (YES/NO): NO